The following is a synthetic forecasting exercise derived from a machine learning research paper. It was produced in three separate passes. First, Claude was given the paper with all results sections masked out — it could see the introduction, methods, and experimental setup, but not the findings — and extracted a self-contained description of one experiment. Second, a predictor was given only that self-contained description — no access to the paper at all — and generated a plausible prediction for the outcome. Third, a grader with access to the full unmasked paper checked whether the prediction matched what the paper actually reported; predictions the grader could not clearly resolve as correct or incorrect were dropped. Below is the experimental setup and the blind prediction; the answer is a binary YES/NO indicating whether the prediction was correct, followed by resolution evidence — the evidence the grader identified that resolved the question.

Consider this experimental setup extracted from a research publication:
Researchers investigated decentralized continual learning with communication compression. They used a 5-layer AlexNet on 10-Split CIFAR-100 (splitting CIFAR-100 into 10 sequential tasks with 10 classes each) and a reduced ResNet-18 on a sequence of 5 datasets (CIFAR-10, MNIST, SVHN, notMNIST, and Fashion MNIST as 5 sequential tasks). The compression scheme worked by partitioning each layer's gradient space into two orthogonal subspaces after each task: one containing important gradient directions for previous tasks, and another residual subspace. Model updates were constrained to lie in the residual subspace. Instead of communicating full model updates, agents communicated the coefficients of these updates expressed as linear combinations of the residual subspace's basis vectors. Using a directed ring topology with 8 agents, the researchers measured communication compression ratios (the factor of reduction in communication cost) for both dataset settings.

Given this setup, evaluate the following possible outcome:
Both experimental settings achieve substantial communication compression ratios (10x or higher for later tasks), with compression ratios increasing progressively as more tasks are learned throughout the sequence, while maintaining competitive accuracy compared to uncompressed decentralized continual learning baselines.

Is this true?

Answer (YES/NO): NO